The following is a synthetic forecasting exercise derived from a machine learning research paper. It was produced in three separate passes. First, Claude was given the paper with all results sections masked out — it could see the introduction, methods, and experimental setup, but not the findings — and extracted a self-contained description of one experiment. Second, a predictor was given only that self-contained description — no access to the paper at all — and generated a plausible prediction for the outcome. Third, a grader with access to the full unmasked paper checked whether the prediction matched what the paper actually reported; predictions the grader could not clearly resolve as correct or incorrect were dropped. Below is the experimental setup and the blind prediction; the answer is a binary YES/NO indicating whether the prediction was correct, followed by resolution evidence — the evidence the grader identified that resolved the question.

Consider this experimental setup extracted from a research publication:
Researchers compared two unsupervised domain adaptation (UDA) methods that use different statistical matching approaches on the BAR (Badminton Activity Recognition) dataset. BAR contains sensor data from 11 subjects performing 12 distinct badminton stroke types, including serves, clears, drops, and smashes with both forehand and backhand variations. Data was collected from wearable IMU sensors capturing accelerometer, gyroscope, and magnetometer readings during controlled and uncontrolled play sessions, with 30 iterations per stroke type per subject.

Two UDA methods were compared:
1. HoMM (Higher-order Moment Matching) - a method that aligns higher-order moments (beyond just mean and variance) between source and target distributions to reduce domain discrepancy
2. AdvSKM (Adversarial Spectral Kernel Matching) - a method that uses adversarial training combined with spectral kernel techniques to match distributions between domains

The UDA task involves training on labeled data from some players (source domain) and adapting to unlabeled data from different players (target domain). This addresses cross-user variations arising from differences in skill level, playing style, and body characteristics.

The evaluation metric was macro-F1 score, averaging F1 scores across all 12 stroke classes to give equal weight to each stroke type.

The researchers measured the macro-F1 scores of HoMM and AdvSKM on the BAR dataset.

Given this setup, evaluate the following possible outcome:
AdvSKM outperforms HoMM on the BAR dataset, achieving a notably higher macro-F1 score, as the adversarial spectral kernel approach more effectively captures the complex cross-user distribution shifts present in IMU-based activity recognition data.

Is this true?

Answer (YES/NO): YES